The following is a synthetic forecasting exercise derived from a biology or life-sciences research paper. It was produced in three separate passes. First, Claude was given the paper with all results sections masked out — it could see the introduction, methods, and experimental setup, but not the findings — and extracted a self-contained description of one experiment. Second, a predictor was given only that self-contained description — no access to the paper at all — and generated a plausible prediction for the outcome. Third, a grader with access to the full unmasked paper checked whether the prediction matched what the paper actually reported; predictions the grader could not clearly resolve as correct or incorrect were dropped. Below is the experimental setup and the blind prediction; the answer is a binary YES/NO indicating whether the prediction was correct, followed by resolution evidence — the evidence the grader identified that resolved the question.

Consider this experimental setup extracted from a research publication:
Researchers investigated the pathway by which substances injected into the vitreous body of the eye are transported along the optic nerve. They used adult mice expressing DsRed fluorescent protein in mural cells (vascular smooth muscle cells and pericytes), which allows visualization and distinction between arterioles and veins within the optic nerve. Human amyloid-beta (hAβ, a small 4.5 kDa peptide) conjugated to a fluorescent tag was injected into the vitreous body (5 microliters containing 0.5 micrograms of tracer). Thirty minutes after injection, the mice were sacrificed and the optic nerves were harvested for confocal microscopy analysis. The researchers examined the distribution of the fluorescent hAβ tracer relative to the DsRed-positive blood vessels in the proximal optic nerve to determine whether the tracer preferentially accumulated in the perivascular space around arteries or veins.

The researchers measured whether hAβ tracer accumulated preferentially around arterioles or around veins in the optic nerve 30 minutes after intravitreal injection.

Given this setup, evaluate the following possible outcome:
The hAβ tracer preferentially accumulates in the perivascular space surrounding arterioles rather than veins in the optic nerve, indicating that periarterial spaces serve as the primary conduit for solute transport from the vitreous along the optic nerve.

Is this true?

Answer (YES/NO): NO